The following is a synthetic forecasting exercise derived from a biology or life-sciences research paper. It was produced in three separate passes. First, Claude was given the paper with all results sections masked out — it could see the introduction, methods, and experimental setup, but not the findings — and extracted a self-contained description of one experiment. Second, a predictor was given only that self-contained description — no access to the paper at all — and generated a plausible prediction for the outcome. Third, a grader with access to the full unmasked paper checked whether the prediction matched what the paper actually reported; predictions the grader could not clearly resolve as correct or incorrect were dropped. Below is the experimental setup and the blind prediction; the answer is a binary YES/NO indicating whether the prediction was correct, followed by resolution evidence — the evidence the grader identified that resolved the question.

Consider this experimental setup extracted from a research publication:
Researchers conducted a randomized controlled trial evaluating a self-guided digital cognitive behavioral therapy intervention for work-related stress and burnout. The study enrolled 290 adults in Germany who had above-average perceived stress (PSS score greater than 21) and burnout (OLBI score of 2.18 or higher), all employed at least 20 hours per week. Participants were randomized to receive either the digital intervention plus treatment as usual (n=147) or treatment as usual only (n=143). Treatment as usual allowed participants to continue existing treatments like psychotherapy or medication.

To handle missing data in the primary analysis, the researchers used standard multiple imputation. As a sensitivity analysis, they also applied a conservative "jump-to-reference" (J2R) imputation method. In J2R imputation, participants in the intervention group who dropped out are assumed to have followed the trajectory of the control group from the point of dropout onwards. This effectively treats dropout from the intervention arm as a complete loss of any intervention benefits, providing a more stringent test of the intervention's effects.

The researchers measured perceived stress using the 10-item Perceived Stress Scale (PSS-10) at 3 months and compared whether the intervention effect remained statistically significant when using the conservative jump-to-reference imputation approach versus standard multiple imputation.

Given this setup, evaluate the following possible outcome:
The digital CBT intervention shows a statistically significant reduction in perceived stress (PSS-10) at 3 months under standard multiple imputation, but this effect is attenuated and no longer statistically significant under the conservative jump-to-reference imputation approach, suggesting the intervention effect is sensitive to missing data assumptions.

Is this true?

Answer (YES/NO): NO